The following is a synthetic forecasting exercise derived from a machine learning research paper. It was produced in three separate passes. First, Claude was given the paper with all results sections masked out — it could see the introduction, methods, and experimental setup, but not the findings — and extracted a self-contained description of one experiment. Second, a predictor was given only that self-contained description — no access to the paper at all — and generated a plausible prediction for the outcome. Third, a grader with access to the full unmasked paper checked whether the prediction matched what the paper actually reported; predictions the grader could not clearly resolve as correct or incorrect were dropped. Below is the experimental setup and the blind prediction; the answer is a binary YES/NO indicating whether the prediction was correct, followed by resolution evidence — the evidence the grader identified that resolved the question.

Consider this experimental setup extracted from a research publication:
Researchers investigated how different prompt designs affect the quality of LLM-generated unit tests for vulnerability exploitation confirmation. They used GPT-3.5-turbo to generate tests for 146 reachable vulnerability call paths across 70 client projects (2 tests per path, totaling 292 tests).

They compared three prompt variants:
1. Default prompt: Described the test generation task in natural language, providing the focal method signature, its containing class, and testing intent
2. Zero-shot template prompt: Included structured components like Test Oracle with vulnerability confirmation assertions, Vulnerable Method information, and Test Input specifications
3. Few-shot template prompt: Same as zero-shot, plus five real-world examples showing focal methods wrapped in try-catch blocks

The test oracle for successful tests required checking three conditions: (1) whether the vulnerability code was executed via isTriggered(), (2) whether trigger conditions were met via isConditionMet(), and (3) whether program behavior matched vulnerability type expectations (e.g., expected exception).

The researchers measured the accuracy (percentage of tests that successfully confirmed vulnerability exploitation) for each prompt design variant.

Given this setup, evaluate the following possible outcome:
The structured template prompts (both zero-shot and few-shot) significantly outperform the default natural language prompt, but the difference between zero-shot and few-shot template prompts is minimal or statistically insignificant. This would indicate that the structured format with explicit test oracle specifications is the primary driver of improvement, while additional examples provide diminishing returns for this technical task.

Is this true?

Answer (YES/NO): NO